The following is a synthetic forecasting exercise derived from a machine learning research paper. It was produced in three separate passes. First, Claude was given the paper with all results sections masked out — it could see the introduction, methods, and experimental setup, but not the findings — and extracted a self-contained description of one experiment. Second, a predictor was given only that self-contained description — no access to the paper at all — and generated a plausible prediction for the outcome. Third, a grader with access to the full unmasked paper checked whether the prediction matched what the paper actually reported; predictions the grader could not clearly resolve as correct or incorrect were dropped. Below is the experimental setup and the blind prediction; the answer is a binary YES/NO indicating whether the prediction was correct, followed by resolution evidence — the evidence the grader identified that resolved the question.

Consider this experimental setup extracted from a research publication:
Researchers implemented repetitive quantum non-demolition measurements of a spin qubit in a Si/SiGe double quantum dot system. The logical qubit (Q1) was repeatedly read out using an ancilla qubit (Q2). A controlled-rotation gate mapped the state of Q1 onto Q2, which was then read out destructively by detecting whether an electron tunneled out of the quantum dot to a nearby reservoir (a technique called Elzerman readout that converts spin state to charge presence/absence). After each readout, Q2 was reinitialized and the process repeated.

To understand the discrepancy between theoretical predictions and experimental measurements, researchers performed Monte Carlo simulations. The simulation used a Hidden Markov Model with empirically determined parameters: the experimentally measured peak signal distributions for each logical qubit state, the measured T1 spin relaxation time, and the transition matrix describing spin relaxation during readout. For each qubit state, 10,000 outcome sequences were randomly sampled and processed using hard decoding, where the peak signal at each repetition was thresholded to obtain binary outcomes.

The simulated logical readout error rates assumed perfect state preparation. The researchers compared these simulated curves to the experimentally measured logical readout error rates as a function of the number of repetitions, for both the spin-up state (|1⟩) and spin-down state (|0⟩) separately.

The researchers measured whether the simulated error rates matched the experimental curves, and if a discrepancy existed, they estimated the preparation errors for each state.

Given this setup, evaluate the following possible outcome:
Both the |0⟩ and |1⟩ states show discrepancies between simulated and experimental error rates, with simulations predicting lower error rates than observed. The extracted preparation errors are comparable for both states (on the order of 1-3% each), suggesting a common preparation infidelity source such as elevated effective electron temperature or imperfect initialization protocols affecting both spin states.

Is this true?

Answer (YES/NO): NO